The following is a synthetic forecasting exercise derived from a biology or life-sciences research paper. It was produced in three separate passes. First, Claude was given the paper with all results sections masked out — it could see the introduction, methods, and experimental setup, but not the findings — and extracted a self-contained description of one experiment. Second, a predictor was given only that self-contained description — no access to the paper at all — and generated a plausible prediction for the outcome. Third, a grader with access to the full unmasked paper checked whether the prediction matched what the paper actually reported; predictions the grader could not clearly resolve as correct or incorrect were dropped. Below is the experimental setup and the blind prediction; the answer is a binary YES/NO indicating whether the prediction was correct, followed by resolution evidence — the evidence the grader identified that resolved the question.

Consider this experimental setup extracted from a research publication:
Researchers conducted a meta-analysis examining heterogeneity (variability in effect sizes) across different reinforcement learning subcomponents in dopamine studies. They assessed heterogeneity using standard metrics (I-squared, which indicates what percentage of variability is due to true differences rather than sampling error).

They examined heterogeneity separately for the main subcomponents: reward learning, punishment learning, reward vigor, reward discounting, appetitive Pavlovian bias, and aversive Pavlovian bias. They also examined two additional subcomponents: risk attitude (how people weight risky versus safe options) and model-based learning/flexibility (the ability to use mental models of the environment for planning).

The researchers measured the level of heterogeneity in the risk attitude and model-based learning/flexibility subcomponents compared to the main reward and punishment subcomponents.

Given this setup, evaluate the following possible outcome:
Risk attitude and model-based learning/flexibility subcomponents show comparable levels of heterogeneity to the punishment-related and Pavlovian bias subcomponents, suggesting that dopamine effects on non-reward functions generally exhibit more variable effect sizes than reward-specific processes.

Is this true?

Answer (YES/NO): NO